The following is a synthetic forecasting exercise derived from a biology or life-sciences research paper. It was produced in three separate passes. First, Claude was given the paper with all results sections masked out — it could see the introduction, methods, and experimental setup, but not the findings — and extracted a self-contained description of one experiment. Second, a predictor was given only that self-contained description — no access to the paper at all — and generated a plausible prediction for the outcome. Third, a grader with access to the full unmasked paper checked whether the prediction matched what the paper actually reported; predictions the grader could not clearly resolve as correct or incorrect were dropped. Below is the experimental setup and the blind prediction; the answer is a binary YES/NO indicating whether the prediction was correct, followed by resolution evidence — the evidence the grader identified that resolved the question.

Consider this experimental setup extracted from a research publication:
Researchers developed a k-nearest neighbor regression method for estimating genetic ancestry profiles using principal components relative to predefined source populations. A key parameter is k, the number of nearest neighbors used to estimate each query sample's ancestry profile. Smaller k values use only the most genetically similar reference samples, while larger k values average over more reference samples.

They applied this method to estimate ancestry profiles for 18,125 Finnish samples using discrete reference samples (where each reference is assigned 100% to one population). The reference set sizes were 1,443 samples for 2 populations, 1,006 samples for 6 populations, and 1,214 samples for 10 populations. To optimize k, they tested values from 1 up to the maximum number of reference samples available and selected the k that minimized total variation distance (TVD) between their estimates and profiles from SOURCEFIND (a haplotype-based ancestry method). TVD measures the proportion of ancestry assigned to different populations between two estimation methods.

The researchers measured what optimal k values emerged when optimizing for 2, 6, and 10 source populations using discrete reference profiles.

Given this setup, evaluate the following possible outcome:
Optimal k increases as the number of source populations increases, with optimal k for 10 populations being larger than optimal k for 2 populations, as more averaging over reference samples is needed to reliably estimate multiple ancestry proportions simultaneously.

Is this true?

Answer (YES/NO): NO